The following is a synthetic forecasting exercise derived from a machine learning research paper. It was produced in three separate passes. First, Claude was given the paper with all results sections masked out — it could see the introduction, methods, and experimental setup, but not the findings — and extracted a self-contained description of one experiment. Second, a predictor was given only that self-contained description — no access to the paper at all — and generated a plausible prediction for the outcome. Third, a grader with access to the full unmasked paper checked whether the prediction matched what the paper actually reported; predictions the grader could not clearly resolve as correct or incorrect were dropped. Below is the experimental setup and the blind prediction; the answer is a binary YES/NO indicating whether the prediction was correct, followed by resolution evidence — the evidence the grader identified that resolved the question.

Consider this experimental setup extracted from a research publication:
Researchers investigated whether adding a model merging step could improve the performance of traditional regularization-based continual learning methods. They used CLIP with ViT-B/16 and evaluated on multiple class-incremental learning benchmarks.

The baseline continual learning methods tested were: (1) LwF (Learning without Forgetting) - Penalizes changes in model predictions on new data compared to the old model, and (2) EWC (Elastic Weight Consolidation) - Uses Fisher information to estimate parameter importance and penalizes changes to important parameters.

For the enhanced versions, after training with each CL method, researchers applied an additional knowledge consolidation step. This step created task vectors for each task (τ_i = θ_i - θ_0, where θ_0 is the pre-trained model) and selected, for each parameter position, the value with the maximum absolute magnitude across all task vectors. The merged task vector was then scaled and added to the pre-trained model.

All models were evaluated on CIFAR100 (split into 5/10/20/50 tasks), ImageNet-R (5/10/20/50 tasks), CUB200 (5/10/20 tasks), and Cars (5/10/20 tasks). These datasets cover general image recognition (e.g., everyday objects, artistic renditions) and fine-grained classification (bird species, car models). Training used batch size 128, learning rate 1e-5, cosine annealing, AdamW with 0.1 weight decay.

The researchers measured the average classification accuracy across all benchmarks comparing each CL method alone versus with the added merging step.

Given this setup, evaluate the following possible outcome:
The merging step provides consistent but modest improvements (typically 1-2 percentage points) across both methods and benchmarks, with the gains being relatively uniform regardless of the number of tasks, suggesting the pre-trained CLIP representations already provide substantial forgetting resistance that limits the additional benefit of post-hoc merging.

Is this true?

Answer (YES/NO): NO